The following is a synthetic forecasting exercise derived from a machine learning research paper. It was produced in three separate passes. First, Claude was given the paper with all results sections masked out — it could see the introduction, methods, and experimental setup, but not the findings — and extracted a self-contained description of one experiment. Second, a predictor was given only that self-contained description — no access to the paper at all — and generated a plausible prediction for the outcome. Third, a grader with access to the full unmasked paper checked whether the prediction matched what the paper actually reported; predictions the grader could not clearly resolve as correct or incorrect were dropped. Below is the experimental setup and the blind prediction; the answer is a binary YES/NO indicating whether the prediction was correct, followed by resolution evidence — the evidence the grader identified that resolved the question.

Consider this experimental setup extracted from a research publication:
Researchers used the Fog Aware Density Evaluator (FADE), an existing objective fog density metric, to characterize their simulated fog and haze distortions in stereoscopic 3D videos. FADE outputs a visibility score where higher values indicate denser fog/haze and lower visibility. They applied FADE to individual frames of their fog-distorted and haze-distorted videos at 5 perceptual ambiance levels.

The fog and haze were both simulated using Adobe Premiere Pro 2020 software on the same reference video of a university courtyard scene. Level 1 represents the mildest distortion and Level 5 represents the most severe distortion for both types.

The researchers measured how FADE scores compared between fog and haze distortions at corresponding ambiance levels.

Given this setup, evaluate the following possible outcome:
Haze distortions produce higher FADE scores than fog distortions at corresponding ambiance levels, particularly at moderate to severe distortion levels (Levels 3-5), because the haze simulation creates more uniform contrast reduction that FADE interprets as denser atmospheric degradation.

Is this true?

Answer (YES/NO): NO